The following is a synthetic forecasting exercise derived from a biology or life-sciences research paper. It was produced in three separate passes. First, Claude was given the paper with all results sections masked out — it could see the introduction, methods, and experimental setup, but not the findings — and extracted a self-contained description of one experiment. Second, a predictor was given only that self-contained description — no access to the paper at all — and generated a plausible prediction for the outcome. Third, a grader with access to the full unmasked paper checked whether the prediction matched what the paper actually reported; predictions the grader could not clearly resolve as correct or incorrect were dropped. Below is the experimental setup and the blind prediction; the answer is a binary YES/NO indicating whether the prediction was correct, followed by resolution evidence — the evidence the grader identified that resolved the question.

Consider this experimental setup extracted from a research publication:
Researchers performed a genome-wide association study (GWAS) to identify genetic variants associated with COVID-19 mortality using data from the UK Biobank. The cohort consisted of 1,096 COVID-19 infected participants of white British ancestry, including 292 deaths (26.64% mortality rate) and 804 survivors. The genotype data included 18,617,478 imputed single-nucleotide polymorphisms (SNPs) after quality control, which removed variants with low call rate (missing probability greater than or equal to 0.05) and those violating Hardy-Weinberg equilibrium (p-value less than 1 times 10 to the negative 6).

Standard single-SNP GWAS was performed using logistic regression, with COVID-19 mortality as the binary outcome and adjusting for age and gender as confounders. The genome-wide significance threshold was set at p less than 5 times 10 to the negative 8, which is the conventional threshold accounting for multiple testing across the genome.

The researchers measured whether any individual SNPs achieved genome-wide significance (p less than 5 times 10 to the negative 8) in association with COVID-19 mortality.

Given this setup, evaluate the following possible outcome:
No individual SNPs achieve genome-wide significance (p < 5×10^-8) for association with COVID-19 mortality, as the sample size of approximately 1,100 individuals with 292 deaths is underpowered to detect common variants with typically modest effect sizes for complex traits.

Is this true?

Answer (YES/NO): YES